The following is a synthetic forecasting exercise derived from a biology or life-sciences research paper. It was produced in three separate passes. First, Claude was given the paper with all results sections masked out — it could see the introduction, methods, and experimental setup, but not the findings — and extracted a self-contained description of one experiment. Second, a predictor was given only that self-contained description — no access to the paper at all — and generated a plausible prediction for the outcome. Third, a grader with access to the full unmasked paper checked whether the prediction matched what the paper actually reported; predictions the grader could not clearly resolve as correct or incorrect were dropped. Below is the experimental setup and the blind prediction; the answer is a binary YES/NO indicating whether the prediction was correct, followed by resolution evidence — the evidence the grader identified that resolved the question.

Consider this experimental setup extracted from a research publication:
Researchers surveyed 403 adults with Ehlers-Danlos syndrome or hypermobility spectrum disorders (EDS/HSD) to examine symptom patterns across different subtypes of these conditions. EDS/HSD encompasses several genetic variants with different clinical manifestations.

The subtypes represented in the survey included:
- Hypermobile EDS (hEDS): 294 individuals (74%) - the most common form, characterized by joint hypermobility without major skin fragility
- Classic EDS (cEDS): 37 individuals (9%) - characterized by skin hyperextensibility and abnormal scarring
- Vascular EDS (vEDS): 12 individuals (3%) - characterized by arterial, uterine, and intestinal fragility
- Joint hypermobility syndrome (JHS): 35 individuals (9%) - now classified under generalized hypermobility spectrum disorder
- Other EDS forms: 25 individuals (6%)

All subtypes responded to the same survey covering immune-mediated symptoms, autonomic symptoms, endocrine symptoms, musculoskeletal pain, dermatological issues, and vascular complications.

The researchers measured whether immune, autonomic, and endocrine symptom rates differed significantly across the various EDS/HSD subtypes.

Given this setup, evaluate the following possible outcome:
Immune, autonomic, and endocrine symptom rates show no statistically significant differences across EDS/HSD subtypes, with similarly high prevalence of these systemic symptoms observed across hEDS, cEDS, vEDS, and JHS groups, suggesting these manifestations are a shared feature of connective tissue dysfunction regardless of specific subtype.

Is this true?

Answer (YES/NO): NO